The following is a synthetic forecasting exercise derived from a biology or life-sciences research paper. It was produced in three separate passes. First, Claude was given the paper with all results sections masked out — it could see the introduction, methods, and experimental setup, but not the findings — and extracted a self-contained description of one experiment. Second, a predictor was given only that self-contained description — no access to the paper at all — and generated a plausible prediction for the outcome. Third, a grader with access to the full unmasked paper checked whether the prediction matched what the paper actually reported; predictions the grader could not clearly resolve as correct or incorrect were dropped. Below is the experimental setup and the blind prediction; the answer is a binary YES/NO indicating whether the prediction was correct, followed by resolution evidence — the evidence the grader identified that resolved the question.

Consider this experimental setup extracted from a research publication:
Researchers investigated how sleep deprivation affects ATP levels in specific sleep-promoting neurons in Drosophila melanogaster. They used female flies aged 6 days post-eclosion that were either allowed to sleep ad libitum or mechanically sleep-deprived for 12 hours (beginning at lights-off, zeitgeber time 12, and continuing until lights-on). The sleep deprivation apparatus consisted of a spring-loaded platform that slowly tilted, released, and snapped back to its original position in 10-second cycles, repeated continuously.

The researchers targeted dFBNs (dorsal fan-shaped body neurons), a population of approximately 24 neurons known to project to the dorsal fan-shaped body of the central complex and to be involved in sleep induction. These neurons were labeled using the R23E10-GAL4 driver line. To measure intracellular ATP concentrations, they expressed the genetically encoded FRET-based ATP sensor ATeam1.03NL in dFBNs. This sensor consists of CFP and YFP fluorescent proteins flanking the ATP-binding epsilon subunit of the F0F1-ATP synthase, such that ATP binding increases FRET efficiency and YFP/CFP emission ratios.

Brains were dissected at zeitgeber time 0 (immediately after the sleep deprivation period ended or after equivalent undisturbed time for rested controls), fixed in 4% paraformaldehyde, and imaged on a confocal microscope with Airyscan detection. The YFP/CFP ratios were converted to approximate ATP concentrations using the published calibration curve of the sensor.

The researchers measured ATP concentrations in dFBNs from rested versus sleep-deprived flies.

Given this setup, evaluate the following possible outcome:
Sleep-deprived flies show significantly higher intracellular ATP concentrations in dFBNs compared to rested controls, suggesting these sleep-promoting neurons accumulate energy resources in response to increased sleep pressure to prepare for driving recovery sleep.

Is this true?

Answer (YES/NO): YES